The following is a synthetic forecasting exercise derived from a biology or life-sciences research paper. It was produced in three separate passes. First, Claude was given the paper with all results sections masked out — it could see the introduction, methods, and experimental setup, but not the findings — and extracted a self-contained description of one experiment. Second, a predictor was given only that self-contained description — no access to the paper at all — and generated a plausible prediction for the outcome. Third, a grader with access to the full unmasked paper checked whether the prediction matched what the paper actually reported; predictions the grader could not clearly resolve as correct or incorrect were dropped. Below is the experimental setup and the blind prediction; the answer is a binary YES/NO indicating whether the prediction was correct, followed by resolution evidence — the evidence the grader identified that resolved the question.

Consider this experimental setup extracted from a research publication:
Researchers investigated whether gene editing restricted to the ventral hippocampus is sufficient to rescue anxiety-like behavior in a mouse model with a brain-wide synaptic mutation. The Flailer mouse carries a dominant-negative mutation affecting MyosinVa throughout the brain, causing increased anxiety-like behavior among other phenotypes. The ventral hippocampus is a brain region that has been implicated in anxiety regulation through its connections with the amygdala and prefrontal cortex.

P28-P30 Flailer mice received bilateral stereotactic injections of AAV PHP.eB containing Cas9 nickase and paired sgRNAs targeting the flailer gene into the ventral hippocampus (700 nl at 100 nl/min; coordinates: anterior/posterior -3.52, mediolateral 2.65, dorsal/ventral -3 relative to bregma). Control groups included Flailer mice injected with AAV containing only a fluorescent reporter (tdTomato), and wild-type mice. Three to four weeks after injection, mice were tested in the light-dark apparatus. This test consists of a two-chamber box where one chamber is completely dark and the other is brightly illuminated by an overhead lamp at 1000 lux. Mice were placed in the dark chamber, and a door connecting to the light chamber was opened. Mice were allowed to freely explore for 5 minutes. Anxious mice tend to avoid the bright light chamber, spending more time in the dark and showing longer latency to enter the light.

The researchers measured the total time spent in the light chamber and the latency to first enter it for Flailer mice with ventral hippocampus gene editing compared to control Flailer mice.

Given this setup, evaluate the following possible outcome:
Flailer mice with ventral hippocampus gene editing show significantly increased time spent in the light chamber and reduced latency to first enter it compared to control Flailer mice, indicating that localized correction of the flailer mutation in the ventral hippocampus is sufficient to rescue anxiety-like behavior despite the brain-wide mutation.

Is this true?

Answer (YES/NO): NO